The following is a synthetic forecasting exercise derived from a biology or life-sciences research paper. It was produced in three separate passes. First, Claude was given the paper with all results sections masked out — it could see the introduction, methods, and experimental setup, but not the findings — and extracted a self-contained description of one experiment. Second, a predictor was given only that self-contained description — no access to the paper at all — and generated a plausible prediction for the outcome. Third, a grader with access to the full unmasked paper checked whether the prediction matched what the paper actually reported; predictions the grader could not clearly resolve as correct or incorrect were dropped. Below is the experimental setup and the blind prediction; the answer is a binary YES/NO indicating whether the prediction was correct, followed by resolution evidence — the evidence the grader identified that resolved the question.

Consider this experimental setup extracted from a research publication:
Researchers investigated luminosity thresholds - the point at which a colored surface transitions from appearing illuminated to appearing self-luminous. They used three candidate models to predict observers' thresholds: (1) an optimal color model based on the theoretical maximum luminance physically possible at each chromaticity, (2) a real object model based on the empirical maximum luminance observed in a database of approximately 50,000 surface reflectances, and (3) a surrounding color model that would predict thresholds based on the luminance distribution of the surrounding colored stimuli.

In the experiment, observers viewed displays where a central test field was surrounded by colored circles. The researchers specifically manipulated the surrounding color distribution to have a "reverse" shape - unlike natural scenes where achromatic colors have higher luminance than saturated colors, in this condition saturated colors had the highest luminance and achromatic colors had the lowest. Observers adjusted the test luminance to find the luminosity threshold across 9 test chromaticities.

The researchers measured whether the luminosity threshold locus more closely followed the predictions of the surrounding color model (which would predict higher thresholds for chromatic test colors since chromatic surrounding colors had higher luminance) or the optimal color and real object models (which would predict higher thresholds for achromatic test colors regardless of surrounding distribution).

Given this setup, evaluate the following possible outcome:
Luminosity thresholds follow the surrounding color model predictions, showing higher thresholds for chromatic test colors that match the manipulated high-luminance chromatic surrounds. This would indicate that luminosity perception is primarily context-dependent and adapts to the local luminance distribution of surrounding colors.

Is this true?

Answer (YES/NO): NO